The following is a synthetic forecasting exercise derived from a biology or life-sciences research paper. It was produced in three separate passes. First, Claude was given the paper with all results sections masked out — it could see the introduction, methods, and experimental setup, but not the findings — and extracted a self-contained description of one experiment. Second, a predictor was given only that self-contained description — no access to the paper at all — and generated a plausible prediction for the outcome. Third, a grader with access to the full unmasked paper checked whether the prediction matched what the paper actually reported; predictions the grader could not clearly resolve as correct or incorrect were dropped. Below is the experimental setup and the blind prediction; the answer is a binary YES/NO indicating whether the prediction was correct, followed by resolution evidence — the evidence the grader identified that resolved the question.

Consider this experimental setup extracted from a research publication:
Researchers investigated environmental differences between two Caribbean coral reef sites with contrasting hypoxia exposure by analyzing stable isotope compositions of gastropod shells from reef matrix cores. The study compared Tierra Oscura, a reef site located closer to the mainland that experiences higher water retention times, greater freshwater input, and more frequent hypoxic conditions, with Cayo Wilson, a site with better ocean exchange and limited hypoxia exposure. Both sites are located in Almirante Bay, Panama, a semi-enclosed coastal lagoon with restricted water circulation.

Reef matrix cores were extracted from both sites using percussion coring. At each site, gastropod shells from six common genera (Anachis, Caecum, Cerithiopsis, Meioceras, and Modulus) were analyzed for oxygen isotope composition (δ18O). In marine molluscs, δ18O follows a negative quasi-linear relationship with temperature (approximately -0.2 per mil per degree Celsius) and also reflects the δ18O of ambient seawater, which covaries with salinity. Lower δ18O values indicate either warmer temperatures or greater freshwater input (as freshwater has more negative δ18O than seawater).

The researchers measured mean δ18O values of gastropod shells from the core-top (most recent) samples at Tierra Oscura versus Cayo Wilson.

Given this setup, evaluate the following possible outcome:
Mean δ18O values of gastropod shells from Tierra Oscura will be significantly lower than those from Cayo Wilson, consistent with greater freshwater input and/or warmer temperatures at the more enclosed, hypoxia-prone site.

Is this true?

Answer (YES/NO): NO